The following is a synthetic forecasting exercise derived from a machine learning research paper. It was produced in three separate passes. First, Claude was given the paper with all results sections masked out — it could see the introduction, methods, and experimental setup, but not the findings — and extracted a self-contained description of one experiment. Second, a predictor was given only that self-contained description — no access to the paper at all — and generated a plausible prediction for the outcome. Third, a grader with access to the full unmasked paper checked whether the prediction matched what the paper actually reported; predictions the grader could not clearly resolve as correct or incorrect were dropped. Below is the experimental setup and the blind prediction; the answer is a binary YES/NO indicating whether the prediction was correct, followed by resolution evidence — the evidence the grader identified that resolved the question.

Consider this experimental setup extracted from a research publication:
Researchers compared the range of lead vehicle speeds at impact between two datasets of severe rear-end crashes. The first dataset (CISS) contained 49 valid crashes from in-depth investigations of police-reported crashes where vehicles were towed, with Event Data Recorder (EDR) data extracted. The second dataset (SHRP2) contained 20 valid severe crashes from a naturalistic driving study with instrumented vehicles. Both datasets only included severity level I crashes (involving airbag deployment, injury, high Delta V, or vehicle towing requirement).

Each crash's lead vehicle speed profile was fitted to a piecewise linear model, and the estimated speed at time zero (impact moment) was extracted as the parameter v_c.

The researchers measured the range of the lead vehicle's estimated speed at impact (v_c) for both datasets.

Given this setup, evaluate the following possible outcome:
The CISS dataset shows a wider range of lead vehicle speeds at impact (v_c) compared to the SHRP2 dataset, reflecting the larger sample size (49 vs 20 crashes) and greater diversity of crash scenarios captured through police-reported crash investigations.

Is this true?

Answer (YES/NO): YES